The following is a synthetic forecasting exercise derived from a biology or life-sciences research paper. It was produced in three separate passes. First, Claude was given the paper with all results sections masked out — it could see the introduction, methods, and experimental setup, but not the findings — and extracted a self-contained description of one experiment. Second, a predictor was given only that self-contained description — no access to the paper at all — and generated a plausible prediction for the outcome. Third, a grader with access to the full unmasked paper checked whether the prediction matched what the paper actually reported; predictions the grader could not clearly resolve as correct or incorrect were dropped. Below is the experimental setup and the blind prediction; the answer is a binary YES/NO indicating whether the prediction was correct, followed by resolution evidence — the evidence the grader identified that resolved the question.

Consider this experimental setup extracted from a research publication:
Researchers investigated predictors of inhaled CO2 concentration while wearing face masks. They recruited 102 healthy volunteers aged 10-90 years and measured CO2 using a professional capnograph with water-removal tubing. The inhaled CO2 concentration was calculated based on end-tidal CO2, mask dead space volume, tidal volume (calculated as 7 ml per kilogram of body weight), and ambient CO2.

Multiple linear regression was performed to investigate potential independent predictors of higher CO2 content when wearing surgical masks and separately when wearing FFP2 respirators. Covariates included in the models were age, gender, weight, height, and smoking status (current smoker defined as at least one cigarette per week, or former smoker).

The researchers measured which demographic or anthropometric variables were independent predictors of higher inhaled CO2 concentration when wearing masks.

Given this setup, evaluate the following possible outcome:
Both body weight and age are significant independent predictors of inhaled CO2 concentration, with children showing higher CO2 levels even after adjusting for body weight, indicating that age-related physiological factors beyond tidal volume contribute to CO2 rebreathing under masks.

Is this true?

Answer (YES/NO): NO